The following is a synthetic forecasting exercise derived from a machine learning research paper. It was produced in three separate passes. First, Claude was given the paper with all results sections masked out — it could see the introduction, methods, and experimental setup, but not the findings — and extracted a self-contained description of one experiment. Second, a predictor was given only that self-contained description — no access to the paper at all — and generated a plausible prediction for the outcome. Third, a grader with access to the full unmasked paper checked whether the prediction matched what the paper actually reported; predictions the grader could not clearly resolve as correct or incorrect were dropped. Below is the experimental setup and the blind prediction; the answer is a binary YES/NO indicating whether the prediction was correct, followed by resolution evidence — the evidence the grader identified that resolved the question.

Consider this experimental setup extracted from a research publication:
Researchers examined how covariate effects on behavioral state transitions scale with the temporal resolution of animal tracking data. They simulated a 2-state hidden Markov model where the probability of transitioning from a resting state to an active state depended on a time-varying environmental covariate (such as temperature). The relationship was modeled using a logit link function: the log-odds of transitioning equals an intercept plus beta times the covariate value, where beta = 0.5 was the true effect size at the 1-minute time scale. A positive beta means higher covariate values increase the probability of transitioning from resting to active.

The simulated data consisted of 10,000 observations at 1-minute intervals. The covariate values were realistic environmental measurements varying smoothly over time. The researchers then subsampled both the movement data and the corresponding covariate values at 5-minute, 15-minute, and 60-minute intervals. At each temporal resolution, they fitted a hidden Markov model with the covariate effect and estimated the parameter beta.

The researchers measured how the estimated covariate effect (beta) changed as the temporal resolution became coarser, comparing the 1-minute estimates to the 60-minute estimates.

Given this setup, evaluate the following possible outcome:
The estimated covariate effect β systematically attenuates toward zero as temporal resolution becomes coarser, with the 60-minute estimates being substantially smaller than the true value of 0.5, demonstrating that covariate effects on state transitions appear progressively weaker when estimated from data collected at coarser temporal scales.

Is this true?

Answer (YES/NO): YES